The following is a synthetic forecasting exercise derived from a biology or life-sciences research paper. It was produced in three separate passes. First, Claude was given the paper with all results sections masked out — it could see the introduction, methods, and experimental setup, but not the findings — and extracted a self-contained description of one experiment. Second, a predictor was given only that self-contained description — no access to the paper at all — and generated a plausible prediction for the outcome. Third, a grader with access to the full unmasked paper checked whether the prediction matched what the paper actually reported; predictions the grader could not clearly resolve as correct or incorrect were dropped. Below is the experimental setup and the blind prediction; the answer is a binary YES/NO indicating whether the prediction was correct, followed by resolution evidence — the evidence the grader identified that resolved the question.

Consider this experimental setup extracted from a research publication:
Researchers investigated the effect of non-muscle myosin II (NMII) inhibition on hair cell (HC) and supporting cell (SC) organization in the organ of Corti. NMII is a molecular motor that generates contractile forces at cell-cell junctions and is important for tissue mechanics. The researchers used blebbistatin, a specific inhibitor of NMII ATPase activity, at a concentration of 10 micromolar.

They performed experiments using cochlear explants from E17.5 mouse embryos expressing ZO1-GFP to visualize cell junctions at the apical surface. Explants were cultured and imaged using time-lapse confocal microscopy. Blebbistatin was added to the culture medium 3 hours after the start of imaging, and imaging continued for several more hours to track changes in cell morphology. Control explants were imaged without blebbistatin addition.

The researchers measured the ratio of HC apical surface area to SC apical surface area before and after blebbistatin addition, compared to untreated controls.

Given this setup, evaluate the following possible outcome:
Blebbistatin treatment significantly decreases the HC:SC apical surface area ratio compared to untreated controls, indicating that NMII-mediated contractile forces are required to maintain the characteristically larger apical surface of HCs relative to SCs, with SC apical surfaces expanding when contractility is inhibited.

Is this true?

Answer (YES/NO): YES